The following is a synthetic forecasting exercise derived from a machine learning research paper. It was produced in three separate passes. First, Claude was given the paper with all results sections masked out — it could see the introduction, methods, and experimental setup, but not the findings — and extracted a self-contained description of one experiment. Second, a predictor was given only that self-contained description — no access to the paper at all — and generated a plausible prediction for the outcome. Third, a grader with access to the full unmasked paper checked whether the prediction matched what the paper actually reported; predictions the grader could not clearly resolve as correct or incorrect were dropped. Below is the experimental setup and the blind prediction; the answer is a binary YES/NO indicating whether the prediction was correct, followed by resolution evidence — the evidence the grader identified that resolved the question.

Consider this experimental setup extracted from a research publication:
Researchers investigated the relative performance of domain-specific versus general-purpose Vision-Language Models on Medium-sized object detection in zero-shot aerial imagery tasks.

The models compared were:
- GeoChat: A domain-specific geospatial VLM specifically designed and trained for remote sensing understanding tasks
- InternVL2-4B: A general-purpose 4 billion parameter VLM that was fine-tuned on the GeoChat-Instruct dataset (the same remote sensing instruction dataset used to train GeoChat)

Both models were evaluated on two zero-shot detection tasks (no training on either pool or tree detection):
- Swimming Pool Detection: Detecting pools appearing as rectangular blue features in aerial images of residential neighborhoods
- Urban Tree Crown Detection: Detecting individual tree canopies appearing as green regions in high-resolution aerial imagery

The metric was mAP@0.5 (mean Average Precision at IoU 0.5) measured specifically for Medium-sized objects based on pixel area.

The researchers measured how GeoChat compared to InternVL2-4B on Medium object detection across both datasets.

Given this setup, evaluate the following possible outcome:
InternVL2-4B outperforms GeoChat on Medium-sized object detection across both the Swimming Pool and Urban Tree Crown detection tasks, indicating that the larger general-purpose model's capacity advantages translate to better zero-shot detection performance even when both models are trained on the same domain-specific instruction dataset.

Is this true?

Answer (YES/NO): YES